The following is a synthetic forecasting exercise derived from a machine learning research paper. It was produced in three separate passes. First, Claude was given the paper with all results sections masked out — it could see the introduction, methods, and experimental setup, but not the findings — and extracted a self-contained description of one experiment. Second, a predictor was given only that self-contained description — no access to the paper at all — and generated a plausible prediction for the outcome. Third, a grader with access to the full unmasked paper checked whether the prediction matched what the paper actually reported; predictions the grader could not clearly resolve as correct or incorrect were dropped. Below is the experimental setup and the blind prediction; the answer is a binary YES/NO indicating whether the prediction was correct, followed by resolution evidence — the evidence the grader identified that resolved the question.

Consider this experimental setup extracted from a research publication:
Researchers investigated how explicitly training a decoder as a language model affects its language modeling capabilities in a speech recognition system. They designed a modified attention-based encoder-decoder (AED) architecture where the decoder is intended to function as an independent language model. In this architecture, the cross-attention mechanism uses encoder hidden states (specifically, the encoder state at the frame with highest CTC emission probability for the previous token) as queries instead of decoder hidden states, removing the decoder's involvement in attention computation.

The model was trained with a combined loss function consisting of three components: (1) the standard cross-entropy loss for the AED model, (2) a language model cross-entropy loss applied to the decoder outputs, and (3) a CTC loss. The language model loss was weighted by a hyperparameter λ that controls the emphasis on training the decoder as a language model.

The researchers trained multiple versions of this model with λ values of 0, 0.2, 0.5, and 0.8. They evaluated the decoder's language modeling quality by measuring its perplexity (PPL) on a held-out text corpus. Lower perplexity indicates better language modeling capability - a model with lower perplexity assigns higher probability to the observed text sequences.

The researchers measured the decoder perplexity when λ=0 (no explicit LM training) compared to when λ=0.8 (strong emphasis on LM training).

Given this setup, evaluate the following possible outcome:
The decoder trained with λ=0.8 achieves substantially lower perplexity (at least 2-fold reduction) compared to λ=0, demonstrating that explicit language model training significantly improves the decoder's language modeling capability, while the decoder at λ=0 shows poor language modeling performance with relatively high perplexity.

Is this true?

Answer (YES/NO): YES